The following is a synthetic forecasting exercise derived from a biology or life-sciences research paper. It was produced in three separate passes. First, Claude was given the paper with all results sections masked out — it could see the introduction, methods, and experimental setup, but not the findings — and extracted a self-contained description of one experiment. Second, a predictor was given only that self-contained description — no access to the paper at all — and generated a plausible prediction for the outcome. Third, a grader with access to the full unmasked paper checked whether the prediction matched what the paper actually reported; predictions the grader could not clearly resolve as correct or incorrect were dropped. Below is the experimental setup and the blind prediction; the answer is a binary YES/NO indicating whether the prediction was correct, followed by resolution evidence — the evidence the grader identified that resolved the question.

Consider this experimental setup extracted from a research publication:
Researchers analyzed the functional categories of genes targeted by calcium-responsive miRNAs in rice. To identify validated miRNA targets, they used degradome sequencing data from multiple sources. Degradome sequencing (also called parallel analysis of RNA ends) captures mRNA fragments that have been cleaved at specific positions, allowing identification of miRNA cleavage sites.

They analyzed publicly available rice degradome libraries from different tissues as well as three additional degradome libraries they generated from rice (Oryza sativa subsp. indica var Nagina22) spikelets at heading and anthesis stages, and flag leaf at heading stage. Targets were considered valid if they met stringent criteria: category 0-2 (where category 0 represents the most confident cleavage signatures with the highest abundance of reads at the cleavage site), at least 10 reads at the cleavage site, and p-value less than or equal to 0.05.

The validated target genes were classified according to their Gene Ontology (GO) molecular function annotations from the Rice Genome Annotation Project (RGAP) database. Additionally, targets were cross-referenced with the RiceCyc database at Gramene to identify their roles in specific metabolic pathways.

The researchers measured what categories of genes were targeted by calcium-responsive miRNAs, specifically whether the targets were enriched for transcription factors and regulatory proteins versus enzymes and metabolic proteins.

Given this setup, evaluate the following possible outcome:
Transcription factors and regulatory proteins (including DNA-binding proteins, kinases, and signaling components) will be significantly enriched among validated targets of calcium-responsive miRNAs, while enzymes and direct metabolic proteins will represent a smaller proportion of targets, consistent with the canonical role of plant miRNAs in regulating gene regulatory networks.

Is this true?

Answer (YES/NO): YES